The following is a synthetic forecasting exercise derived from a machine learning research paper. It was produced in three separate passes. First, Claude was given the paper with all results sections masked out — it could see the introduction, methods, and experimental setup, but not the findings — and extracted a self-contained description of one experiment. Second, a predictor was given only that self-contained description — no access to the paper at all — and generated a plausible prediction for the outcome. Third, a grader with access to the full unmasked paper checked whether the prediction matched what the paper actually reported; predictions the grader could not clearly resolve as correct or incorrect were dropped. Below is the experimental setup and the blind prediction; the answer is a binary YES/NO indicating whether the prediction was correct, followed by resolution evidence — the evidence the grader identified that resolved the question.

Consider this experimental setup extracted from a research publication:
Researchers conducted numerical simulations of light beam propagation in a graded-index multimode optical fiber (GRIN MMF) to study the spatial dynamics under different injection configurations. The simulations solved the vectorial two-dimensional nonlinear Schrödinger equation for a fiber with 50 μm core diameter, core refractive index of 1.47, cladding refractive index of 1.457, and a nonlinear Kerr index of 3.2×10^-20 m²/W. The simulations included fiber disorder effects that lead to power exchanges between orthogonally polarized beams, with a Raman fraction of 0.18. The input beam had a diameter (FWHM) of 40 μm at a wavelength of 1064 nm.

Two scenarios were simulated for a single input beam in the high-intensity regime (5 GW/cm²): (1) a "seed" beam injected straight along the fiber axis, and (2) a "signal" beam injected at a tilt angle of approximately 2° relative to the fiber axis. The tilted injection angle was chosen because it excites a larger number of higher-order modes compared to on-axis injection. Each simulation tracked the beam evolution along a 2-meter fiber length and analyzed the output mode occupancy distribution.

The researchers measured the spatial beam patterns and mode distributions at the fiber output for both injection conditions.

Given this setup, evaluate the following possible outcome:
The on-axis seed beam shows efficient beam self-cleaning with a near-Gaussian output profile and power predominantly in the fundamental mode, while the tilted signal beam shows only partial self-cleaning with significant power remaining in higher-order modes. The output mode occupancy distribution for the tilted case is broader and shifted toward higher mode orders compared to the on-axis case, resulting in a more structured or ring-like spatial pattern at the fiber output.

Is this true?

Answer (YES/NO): YES